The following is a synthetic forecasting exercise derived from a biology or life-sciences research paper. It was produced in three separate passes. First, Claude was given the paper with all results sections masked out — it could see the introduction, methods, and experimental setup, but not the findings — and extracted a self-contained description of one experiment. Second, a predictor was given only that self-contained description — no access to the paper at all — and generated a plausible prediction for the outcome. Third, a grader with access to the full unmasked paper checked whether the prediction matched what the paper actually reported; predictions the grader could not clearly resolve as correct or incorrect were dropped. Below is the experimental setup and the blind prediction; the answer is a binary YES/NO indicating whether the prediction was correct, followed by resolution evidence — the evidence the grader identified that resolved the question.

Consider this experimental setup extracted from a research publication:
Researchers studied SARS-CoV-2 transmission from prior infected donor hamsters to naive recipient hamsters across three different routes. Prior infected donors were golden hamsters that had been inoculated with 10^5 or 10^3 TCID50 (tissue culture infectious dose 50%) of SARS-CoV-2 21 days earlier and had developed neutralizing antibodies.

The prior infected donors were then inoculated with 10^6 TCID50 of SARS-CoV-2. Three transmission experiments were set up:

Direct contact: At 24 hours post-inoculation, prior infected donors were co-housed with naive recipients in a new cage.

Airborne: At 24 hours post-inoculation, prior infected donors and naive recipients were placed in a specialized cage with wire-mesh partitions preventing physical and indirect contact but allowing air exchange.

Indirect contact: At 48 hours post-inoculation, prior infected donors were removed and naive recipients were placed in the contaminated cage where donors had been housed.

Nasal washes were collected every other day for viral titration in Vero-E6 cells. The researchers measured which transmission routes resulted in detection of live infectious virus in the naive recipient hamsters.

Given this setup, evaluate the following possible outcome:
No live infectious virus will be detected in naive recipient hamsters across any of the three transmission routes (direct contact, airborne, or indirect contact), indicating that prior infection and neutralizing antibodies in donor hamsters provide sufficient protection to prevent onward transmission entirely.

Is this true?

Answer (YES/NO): NO